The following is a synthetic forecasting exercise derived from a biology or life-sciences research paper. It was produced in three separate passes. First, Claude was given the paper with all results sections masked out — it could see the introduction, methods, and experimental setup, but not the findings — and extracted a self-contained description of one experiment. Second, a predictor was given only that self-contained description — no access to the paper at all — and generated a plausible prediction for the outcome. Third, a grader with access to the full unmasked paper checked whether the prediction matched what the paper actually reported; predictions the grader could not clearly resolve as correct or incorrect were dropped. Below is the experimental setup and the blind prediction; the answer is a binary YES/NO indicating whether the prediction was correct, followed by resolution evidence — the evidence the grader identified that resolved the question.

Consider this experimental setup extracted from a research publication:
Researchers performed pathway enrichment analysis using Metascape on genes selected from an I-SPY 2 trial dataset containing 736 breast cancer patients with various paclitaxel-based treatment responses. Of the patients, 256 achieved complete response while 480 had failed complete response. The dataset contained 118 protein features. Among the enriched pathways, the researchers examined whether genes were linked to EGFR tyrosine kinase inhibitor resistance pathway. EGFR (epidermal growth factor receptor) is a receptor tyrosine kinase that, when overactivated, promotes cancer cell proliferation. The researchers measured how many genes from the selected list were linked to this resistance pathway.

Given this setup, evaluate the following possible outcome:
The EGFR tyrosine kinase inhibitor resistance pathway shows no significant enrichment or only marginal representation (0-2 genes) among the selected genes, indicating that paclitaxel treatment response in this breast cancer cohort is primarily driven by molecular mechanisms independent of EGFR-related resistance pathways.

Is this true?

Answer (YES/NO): NO